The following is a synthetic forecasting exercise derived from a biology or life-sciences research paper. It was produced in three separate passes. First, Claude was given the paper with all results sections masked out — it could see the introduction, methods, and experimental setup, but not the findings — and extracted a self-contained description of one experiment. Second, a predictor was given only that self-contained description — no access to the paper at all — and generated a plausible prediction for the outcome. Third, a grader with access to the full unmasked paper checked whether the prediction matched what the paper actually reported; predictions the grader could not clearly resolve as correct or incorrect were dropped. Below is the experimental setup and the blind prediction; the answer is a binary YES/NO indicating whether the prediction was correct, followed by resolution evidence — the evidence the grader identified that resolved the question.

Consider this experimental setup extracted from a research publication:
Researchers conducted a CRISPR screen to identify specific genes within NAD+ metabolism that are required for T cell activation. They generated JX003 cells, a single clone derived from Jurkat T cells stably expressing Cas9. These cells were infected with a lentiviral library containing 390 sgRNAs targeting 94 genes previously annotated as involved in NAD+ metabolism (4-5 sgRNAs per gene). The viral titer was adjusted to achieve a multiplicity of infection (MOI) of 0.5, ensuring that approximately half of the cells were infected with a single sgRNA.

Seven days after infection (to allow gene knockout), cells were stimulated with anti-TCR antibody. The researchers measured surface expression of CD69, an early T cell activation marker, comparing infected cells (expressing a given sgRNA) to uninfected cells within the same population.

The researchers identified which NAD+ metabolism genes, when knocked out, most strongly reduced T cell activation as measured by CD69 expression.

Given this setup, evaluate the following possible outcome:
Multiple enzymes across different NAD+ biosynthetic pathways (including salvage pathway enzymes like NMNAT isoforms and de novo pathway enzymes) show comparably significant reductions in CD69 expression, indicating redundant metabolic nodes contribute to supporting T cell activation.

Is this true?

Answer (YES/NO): NO